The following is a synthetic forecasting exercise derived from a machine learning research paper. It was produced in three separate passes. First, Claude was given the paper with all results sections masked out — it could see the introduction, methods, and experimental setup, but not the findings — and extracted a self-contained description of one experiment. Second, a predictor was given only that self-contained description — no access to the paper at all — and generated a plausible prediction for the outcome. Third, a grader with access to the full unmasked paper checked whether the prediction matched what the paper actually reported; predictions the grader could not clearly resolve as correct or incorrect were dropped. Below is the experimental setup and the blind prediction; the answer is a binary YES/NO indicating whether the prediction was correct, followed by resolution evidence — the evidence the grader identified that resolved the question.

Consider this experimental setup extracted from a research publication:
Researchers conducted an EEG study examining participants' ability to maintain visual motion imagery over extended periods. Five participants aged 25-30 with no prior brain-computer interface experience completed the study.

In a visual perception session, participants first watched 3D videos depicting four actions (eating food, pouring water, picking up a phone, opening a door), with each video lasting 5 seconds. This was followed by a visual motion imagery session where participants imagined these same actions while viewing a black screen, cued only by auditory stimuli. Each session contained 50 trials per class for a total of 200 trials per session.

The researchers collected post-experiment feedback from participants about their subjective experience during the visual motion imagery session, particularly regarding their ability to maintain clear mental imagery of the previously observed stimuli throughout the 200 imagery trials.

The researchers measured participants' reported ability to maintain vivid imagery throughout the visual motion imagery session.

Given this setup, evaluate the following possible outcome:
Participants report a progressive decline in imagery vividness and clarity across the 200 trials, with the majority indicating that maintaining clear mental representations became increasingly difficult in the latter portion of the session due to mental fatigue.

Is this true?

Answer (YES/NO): NO